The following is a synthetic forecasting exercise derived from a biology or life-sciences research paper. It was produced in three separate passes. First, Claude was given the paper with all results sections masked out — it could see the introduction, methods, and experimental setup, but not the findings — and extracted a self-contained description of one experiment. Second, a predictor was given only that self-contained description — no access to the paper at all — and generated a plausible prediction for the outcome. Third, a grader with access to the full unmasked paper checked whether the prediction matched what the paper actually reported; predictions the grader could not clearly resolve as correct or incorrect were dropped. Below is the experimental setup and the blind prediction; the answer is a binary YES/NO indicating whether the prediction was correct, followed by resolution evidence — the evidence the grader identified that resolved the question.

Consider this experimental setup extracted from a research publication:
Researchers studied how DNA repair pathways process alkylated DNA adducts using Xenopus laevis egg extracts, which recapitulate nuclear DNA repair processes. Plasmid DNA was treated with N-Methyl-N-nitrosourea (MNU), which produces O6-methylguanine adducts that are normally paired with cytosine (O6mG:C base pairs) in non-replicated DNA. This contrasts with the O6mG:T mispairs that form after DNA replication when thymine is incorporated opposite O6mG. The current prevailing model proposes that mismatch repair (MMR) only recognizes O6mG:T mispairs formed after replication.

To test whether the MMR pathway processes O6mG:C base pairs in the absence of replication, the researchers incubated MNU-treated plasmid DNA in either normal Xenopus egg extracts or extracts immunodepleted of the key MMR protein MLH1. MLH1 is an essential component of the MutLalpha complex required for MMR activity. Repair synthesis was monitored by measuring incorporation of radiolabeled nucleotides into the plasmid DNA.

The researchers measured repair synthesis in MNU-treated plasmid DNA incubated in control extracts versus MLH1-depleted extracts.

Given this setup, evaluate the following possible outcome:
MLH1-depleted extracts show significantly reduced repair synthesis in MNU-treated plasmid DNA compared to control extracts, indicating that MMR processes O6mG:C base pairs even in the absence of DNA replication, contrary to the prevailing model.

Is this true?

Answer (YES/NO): YES